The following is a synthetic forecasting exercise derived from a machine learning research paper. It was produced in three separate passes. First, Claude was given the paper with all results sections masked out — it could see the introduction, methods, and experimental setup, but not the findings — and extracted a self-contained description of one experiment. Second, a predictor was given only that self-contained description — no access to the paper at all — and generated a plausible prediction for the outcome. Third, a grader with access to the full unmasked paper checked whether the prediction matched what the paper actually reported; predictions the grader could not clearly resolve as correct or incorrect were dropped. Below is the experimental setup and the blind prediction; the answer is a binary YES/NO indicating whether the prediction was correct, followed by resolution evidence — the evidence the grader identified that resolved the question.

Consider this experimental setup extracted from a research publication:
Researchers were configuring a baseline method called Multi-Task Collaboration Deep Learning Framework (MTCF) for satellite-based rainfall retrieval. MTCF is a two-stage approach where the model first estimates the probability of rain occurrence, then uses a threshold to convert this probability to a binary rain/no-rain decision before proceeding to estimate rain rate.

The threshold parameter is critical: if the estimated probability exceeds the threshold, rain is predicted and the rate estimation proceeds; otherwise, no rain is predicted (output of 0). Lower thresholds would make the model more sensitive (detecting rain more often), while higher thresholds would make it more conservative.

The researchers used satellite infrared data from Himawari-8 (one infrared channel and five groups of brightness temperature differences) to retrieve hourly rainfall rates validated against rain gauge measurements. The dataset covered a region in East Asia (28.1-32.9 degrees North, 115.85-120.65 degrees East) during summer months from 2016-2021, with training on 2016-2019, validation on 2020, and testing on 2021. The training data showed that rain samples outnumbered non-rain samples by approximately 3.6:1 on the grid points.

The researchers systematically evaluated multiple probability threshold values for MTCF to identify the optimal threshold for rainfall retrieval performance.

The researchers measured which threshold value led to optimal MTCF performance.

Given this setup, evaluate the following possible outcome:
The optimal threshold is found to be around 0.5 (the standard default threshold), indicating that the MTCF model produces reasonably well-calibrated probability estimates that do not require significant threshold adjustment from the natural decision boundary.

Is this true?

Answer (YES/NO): YES